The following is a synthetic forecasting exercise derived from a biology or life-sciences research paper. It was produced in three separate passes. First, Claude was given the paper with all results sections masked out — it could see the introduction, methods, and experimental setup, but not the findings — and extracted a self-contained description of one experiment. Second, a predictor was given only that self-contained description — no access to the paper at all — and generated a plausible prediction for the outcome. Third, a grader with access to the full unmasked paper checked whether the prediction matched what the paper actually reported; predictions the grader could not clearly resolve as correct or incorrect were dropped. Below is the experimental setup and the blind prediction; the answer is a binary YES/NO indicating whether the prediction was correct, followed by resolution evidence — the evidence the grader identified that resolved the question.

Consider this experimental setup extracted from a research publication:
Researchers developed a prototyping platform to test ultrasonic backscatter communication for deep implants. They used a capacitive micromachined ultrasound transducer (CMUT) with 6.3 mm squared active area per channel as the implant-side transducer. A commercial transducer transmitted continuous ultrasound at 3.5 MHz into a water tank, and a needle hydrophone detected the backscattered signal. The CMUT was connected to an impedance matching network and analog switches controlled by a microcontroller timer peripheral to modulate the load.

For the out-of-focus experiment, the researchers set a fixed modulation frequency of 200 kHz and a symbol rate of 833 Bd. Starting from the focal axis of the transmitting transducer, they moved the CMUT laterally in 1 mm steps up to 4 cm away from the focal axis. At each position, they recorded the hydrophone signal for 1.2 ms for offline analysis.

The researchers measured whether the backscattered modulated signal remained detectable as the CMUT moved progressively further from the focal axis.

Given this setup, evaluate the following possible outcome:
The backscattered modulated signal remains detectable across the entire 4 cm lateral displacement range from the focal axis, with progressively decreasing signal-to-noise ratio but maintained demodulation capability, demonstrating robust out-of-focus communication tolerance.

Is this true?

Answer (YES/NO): NO